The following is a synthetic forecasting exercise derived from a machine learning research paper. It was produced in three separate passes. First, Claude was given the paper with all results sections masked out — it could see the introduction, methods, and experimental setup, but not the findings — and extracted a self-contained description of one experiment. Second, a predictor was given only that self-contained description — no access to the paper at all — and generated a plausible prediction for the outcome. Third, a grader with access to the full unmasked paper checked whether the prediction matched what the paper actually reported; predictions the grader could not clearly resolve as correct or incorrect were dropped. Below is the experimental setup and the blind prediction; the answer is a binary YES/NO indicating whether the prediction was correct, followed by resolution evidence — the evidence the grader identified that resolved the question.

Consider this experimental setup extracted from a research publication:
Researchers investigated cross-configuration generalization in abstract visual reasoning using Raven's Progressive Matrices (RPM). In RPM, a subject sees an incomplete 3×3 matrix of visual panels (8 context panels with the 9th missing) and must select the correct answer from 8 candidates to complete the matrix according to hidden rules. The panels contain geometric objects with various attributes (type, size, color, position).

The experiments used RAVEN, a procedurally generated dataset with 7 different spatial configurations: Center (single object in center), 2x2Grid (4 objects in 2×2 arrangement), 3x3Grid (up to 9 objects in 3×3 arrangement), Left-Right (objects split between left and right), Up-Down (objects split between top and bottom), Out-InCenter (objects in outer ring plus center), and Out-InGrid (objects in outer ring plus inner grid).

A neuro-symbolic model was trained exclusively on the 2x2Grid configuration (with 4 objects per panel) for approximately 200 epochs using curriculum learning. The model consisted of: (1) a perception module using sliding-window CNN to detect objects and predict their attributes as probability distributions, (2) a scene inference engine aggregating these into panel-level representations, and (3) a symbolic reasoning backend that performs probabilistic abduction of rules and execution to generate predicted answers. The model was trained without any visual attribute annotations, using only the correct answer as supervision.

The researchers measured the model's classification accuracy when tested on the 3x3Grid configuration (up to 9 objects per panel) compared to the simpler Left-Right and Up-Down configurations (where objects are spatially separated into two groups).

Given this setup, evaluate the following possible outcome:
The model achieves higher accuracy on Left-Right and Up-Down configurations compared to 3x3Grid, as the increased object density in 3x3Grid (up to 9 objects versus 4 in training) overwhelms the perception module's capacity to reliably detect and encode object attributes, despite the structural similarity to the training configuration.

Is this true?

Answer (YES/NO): NO